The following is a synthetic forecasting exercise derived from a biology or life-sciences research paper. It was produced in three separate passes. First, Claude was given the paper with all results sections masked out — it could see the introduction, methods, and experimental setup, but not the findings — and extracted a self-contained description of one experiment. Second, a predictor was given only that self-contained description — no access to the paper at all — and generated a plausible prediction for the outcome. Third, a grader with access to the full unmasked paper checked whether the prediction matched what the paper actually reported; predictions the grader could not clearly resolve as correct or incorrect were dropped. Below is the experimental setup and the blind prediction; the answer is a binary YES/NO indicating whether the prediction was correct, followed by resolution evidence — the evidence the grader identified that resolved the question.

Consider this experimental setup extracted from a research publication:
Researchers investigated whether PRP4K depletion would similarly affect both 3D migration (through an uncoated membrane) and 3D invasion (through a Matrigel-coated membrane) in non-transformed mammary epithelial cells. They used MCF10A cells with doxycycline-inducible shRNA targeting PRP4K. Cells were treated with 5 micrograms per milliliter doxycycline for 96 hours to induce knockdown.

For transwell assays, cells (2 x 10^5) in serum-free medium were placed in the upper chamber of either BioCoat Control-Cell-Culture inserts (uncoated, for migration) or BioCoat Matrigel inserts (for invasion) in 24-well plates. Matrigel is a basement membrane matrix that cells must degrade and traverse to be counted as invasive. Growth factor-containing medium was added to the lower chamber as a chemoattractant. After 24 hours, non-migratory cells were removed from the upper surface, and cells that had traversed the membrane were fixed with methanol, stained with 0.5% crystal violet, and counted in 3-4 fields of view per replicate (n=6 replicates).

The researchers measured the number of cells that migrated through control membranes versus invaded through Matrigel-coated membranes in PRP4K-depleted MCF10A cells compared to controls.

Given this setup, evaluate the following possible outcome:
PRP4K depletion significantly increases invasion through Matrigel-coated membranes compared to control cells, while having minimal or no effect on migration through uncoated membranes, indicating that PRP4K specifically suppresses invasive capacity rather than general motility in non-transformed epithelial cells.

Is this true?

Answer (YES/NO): NO